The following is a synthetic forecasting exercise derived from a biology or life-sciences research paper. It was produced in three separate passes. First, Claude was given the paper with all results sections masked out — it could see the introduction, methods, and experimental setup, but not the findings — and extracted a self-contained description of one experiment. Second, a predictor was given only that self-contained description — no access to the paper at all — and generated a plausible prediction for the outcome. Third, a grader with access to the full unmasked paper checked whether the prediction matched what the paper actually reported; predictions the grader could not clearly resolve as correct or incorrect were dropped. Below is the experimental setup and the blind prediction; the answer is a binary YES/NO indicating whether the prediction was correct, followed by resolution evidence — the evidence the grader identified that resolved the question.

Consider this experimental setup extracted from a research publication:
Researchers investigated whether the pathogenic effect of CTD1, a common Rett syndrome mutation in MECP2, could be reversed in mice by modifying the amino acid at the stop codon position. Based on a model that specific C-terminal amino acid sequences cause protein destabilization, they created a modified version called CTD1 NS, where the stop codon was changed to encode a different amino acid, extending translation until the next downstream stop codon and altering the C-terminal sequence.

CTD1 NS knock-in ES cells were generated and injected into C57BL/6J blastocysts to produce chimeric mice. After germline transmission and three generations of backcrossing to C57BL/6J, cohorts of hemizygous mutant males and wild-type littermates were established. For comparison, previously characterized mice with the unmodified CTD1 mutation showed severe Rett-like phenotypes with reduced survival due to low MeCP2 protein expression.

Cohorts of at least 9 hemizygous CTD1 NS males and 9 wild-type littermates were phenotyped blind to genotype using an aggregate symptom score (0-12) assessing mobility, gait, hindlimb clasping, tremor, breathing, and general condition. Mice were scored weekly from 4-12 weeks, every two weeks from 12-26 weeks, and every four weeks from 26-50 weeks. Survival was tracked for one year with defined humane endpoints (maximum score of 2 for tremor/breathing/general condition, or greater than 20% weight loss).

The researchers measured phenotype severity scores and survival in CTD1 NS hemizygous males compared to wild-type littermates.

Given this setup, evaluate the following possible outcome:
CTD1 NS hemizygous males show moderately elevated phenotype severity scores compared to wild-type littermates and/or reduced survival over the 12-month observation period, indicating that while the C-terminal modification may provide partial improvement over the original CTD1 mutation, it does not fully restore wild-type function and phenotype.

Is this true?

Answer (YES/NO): NO